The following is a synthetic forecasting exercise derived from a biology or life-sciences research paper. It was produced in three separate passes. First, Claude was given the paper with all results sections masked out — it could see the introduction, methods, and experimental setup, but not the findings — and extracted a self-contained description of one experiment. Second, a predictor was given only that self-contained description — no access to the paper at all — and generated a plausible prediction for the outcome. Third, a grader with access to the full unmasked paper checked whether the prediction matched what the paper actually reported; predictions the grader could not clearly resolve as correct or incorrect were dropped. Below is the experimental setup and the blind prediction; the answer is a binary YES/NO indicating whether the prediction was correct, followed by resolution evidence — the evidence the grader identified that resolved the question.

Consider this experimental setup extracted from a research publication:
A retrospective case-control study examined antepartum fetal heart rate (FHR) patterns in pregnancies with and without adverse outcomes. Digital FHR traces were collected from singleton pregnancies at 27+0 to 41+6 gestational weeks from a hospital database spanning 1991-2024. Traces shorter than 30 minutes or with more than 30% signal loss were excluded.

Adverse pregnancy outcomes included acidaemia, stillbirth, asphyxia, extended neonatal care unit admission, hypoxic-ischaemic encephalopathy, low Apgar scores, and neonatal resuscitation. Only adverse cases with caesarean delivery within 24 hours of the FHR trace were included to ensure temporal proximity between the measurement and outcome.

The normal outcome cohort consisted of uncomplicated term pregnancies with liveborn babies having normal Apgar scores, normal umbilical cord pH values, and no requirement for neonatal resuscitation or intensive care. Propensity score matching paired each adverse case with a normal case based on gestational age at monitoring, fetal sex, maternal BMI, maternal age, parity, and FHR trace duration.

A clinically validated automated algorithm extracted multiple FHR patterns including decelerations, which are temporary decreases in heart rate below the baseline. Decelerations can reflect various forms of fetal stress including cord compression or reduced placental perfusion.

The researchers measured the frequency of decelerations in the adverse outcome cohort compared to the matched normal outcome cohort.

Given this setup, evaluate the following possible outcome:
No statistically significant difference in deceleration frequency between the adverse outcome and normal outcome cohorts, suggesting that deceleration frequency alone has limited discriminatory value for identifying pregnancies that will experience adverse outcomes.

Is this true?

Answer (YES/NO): NO